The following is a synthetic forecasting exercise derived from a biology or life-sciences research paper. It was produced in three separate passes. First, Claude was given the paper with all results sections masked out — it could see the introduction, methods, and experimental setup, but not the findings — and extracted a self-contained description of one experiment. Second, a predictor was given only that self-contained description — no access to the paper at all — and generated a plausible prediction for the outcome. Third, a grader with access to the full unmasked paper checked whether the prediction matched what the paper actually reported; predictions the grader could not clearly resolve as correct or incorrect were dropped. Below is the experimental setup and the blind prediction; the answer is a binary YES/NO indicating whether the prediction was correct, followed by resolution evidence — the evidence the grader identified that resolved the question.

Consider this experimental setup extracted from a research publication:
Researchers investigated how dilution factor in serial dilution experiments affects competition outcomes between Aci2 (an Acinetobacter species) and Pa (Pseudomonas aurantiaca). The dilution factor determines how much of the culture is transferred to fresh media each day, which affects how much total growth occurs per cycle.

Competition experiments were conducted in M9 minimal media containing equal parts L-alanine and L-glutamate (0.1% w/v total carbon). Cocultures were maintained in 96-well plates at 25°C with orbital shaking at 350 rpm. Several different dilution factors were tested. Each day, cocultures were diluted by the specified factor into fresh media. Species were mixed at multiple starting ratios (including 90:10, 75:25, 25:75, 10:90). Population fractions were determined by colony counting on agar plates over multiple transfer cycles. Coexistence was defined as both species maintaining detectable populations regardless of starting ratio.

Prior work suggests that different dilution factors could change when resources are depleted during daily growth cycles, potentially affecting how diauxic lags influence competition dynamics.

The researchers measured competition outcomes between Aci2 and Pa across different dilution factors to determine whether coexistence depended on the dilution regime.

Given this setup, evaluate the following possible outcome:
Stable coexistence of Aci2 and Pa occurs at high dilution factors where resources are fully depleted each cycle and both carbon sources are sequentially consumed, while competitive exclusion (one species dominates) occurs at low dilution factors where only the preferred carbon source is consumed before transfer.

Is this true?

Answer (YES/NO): NO